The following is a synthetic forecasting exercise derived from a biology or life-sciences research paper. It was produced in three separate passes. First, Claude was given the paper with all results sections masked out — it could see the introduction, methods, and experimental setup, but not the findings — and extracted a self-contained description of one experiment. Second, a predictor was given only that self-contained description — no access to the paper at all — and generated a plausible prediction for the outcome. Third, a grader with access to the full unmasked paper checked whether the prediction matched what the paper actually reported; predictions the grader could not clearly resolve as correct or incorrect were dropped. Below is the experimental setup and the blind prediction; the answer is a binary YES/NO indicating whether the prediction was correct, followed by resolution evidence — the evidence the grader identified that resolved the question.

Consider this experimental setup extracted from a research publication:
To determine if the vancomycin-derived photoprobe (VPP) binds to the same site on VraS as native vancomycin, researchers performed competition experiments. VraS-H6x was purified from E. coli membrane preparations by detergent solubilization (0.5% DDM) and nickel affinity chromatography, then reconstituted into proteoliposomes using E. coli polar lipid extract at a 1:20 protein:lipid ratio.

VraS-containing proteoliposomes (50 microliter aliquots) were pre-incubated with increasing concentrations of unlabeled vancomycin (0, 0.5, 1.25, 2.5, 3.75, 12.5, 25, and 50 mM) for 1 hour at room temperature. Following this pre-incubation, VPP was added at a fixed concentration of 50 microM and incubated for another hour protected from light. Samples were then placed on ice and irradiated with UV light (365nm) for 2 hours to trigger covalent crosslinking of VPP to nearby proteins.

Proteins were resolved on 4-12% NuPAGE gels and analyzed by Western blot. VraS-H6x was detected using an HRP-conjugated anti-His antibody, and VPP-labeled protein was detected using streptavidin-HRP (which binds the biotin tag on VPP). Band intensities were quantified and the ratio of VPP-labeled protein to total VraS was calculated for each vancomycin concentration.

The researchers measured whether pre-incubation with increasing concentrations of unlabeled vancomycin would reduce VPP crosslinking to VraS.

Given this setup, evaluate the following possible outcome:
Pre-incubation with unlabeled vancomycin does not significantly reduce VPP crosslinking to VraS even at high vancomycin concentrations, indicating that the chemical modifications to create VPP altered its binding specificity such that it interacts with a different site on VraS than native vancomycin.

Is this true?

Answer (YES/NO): NO